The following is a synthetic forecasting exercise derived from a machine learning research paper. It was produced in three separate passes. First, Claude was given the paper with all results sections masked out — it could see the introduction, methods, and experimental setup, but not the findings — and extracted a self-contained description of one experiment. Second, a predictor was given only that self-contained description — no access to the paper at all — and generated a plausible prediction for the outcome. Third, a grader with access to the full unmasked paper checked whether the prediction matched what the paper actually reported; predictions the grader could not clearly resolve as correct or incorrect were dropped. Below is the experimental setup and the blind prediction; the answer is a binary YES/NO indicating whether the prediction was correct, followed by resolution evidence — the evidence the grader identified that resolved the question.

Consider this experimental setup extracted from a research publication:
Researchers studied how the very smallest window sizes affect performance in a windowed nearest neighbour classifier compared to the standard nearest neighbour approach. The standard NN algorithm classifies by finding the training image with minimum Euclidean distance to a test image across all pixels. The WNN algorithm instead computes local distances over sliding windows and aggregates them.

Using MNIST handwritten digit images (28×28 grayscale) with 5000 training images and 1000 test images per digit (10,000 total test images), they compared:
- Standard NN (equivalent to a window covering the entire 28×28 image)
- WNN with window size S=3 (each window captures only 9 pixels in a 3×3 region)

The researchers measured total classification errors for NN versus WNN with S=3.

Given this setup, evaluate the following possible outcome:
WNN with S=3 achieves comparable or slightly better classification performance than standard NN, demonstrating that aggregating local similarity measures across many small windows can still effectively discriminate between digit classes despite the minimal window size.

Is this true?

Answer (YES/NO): NO